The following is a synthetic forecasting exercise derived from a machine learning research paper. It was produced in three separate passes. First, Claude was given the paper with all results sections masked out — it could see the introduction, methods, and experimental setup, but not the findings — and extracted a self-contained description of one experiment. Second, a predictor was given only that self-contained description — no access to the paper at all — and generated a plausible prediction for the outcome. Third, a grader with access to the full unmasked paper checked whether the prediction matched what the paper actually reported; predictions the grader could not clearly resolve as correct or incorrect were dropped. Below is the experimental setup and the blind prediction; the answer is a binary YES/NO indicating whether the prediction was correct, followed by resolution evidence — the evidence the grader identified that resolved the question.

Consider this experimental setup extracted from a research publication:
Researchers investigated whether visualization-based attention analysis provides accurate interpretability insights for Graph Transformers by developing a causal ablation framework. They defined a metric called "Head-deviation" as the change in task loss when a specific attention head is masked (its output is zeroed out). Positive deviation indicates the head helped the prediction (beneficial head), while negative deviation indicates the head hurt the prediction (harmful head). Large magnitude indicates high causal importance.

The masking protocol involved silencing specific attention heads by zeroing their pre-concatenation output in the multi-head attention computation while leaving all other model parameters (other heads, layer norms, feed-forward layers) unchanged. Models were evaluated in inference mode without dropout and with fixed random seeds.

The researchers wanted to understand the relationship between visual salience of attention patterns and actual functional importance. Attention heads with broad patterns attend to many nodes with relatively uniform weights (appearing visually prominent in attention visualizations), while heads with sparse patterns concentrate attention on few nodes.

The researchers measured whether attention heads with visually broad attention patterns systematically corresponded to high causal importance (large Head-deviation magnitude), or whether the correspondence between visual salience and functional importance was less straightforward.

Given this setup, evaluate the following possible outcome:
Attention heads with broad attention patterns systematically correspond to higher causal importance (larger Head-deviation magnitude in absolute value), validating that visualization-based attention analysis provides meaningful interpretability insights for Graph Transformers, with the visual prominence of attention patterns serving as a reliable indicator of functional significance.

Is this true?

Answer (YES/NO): NO